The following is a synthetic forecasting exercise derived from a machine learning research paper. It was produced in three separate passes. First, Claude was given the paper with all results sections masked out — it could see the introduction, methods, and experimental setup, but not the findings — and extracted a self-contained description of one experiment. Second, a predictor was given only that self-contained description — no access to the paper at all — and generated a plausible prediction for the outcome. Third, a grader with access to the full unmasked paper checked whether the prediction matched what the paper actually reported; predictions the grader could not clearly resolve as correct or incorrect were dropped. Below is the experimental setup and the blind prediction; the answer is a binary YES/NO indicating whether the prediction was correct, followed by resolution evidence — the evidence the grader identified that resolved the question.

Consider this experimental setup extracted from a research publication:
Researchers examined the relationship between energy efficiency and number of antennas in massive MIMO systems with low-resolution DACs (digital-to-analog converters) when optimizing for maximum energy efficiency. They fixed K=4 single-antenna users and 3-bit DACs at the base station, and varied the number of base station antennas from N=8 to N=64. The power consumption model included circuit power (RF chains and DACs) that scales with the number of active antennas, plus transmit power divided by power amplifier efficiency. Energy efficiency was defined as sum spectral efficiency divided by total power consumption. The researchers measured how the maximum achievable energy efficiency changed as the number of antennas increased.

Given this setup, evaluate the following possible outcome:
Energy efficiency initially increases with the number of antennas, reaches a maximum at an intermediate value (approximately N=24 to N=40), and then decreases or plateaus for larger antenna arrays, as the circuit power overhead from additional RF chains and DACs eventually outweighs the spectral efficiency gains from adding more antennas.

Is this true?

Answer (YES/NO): NO